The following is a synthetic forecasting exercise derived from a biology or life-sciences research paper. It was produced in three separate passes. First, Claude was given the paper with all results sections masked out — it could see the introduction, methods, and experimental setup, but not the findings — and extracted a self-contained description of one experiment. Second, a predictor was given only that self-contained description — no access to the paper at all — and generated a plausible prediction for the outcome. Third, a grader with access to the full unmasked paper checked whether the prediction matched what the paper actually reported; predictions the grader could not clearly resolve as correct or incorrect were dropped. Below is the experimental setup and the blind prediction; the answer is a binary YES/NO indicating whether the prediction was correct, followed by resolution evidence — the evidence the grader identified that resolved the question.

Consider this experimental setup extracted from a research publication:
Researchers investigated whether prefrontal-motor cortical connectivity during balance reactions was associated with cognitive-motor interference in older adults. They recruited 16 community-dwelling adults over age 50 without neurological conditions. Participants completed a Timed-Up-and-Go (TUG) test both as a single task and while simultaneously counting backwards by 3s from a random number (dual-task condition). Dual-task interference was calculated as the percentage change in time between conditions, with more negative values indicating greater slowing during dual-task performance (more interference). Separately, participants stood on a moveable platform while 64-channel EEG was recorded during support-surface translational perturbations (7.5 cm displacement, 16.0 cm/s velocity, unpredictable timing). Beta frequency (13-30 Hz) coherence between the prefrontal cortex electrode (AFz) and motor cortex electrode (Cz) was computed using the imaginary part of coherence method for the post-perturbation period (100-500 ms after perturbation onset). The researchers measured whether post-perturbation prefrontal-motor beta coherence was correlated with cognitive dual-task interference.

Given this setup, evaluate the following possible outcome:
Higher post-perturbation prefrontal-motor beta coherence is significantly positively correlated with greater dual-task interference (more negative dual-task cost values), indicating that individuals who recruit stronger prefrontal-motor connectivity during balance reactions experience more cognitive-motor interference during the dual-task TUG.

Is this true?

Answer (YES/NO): NO